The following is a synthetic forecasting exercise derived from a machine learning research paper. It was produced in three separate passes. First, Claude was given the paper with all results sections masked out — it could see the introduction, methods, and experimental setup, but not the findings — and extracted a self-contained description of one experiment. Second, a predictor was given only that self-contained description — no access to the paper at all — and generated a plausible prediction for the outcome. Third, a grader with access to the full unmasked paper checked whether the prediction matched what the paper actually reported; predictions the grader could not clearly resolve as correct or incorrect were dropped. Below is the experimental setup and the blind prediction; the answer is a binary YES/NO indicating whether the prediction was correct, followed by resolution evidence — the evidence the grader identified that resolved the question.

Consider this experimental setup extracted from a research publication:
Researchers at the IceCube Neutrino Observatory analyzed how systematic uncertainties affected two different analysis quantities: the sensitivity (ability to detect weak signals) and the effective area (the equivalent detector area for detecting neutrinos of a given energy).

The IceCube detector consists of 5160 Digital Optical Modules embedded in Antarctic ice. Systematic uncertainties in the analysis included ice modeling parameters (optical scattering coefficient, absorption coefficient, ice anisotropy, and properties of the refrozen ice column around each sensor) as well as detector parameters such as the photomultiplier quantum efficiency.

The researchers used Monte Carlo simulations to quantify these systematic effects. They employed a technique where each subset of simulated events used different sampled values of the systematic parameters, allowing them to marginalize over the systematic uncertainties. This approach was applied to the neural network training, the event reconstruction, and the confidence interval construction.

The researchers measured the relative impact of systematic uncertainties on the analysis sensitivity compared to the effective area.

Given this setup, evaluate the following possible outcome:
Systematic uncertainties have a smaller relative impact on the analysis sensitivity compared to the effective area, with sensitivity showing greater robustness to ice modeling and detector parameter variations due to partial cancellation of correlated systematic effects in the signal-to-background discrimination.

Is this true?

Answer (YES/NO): NO